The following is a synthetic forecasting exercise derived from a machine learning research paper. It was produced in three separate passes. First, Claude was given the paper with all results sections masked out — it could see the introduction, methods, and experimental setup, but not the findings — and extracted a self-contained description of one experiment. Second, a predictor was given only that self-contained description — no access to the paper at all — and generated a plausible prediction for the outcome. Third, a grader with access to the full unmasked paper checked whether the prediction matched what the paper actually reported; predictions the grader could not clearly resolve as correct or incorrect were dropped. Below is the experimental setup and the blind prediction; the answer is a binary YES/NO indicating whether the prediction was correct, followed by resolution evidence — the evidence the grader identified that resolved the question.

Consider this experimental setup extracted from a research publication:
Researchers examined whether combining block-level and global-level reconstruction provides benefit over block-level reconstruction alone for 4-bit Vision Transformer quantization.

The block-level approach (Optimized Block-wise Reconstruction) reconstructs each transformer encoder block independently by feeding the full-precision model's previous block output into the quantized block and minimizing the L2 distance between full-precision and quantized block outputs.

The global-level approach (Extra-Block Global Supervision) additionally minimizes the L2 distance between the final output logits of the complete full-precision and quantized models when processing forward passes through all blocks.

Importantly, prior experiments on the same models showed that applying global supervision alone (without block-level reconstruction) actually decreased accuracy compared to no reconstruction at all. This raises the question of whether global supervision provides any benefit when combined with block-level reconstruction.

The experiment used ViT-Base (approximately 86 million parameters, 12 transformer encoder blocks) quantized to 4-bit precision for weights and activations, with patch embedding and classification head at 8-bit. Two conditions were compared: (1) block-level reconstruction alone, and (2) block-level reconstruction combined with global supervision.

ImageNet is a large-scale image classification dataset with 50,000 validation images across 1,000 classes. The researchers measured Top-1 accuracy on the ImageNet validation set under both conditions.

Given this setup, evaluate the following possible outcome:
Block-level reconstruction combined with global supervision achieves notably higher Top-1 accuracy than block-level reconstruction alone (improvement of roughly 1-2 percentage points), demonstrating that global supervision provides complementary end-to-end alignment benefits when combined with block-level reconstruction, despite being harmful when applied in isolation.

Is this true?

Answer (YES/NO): NO